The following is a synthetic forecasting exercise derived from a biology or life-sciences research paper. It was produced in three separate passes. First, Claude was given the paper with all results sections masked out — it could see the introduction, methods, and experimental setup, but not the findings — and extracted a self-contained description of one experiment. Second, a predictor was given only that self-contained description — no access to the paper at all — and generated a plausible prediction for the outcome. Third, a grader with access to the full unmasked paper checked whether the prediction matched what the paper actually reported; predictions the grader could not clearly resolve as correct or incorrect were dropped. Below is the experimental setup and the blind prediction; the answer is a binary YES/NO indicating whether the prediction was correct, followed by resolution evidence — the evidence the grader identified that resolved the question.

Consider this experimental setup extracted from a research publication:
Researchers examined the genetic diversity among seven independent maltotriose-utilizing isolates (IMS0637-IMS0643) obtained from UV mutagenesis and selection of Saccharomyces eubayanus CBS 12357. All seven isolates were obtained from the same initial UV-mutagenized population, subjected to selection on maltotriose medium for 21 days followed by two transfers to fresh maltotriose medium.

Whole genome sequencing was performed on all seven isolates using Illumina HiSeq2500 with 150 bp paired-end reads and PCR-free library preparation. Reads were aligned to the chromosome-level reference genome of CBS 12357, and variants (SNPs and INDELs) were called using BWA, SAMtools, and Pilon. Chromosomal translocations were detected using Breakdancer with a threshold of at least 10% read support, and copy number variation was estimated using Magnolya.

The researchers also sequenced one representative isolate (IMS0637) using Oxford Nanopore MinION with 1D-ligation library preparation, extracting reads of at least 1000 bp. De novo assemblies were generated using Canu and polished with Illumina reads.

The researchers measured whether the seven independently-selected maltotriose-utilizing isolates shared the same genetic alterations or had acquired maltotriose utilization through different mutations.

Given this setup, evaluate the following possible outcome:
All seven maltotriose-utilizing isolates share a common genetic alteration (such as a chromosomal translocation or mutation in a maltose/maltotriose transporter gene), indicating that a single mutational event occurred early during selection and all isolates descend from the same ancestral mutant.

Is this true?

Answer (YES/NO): YES